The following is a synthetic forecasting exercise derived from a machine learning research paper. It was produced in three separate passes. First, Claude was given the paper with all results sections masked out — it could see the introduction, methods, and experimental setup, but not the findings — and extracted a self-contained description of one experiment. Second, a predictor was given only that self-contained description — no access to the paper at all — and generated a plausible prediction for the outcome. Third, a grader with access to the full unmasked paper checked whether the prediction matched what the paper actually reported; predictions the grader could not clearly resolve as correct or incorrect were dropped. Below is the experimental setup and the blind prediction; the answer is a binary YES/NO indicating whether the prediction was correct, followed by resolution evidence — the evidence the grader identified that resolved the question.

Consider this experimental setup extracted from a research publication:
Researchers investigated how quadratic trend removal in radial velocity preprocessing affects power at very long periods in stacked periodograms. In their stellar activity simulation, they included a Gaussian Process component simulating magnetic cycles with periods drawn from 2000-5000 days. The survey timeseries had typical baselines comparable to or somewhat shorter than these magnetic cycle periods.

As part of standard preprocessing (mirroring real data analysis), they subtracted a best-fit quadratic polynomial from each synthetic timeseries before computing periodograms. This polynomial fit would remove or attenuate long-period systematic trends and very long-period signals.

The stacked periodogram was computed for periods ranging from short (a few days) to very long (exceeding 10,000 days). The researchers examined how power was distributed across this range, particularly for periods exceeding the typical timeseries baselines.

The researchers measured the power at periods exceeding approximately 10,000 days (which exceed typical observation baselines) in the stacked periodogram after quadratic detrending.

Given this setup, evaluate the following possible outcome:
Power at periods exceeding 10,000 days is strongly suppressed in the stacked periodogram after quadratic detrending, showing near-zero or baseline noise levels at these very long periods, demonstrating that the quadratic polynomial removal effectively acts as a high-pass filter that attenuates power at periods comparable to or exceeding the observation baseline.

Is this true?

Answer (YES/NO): YES